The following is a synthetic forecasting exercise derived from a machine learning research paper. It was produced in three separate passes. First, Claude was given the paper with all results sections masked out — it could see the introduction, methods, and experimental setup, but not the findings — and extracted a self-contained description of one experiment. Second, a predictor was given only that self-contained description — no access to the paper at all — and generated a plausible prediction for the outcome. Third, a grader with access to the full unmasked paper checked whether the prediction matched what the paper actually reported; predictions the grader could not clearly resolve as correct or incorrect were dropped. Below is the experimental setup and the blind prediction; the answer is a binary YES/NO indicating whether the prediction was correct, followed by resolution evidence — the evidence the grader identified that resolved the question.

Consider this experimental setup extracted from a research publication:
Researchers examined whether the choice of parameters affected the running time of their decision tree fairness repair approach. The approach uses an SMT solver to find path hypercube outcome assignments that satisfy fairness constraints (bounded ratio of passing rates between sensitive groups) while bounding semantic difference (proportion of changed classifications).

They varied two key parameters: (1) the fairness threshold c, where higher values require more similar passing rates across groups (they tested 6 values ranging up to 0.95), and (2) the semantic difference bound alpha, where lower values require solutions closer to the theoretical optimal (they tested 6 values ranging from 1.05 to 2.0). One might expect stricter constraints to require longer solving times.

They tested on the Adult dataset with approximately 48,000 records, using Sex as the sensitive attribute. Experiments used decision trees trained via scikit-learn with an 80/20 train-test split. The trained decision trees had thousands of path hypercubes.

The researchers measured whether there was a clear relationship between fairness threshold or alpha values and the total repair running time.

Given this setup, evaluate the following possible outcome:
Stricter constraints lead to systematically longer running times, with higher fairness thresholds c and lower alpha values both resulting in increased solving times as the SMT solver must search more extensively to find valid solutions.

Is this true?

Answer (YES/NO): NO